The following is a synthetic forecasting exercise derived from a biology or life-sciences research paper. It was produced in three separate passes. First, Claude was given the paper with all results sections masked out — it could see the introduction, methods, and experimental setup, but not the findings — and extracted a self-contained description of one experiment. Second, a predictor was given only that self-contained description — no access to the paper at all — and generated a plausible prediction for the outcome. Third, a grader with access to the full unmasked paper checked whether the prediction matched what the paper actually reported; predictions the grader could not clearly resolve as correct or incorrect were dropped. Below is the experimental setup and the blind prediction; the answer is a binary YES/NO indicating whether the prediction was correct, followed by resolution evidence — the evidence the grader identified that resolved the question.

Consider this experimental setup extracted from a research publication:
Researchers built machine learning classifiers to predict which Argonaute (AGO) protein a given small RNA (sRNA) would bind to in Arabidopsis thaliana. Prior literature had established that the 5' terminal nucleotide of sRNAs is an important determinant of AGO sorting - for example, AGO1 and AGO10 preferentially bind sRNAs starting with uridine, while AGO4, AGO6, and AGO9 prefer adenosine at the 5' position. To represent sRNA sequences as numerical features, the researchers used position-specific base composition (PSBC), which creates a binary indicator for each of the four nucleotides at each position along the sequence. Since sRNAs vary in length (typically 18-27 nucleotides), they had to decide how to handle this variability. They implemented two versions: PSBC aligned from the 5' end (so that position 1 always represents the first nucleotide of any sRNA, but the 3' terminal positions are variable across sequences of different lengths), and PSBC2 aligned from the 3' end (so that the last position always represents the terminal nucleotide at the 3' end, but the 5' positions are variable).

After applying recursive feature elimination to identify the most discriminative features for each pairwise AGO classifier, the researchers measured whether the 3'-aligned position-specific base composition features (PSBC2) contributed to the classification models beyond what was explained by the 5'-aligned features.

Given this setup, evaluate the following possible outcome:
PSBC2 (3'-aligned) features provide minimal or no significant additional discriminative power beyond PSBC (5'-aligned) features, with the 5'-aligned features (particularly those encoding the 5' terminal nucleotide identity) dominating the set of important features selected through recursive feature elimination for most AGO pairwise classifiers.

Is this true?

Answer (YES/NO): NO